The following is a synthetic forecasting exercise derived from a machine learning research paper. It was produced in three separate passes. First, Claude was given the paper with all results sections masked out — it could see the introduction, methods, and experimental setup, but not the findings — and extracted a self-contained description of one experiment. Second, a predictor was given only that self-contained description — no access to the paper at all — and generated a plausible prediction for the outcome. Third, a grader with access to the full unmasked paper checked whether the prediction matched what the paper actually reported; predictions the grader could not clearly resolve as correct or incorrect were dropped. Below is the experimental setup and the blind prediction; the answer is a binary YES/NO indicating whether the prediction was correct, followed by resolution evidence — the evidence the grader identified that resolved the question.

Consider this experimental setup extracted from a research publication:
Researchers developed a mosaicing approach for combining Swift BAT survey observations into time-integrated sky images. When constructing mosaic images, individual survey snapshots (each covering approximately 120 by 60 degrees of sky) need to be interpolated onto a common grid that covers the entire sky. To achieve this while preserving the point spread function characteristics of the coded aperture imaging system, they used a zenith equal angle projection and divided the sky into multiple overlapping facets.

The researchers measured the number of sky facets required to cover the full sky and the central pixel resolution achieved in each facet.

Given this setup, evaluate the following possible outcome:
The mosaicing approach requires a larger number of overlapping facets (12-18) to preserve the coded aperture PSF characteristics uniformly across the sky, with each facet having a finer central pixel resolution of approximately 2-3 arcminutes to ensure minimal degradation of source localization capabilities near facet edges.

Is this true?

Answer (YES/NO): NO